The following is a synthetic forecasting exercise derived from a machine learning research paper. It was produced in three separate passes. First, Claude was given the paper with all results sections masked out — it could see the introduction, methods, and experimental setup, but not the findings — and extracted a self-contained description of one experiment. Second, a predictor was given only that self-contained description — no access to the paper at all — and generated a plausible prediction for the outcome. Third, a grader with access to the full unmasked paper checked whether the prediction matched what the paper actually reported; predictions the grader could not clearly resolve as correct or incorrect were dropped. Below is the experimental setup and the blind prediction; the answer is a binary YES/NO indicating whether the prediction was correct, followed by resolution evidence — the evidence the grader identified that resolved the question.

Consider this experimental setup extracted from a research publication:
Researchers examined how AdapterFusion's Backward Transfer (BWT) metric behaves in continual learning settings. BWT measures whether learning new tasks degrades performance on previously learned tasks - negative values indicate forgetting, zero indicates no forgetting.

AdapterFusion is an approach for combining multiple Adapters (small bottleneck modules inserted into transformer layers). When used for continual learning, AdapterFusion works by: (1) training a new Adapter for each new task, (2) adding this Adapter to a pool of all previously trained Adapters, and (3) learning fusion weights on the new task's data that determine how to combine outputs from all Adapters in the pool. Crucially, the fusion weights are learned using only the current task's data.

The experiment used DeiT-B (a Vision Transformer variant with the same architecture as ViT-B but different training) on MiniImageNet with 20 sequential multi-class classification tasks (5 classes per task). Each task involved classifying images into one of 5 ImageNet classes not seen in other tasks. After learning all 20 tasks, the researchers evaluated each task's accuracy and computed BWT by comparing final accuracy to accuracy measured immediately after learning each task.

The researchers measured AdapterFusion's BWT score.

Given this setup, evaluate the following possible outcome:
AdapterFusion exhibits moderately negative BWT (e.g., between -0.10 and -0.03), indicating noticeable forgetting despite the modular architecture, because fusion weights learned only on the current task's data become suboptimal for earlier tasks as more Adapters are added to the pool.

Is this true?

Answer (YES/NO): NO